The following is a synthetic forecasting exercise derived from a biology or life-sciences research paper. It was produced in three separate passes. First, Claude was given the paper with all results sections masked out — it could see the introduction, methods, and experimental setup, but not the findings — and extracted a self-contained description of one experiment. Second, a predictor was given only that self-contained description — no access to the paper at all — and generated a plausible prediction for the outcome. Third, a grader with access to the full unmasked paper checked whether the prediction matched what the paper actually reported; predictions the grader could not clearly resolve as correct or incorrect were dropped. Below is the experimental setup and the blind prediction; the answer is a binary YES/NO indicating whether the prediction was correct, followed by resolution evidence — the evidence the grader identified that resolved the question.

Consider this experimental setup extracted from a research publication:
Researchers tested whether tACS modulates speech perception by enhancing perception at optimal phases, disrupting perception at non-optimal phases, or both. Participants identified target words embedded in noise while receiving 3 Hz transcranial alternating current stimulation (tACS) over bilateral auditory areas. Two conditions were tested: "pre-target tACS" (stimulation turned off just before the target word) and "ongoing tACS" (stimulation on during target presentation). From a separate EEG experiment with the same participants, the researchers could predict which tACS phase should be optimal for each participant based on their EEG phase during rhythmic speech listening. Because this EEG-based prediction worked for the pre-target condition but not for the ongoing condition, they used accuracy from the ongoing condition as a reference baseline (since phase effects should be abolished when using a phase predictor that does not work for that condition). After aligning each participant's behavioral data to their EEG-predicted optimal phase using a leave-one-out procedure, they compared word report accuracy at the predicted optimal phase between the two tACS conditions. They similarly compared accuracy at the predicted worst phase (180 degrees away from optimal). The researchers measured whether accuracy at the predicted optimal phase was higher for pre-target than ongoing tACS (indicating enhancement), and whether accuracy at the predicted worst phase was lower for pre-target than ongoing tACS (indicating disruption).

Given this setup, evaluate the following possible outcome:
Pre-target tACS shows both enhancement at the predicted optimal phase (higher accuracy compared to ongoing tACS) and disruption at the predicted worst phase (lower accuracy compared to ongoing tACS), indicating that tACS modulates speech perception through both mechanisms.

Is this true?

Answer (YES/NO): NO